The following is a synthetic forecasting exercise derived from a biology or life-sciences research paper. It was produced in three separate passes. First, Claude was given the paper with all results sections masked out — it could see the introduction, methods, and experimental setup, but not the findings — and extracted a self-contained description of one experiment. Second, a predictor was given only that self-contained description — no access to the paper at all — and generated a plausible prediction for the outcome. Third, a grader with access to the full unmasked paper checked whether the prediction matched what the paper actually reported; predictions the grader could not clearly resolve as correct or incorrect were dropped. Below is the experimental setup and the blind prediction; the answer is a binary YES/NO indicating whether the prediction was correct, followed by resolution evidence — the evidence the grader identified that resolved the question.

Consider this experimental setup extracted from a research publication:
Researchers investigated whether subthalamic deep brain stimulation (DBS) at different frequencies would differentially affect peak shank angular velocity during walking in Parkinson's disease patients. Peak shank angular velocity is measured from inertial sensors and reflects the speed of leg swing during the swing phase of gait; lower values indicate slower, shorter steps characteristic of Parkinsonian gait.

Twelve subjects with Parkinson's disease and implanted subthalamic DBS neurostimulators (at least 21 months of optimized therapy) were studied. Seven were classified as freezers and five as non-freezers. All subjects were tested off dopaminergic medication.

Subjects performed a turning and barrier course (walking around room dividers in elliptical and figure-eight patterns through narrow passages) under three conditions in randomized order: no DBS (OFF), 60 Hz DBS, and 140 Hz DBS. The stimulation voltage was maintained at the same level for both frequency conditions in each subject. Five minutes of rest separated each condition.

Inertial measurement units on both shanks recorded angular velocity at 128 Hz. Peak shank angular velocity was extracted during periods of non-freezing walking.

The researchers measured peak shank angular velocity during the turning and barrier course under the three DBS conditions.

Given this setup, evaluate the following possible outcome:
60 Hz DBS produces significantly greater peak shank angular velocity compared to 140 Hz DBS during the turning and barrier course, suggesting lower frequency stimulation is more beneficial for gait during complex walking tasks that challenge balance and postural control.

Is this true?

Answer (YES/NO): NO